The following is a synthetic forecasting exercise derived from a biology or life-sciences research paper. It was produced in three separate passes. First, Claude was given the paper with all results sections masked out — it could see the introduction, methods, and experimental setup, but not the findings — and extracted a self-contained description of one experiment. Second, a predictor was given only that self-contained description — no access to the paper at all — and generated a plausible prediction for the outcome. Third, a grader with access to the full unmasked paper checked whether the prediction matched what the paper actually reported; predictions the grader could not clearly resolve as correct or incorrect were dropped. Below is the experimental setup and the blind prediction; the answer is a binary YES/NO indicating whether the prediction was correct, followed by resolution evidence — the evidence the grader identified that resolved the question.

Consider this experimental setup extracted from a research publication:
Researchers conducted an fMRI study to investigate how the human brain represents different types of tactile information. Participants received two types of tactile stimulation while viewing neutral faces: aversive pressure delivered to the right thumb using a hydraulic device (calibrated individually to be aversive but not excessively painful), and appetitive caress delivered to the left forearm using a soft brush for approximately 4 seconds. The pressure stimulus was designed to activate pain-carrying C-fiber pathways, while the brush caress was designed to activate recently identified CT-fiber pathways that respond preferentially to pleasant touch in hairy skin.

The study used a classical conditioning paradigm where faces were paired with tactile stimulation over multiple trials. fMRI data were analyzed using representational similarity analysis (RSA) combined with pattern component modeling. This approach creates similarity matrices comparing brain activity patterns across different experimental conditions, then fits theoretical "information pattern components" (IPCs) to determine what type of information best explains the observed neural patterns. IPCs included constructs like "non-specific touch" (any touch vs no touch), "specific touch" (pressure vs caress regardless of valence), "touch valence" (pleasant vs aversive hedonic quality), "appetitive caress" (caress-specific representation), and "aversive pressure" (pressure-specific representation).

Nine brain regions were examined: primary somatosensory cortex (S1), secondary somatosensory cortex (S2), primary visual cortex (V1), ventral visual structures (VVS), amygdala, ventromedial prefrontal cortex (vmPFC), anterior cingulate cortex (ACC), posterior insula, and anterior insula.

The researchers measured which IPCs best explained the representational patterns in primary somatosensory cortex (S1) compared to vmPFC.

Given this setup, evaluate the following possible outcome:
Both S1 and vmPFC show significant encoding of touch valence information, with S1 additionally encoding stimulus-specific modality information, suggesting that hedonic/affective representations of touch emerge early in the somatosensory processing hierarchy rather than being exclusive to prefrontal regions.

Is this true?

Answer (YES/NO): NO